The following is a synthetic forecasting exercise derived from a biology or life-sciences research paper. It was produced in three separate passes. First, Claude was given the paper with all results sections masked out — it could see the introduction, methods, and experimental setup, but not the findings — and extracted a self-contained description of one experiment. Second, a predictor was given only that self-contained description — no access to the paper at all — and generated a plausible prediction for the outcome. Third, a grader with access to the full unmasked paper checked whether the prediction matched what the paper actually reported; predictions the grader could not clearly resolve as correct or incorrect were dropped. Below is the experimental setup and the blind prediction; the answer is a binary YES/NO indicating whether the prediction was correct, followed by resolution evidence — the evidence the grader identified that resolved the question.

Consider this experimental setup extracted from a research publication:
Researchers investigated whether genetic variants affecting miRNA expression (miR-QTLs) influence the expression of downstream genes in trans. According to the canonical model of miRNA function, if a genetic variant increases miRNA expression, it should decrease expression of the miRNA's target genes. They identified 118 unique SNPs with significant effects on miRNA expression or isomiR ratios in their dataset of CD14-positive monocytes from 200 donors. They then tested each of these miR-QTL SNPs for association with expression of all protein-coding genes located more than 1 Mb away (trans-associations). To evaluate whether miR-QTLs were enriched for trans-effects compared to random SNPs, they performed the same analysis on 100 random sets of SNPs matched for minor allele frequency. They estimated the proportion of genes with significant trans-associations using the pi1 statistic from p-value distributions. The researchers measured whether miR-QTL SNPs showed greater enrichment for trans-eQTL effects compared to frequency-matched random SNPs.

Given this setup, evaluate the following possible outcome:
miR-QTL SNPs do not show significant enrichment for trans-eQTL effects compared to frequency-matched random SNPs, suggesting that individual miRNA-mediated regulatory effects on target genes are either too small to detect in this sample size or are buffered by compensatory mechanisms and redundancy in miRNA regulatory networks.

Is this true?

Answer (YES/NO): YES